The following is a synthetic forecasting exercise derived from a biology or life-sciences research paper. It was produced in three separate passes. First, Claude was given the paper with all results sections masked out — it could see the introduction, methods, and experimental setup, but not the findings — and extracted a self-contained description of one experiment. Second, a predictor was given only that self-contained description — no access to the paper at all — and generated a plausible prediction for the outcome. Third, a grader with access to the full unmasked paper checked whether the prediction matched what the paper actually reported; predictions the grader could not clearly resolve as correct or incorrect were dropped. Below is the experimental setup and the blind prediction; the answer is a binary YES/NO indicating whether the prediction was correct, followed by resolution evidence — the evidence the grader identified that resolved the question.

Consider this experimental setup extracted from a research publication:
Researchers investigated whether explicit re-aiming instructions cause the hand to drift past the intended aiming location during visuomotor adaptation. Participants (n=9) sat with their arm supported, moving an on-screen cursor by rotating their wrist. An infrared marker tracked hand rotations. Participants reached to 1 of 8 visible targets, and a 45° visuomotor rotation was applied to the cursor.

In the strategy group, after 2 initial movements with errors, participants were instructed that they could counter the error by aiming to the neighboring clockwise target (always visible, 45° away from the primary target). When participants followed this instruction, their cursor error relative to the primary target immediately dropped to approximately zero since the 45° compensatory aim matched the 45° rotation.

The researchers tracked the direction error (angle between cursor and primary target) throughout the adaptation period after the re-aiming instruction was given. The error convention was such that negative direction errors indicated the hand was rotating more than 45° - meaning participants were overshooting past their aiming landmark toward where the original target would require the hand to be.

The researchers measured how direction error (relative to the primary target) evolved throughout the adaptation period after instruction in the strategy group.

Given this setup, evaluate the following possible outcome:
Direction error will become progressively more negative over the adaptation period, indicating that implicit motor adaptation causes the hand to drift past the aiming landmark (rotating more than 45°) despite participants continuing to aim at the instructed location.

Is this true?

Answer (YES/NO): YES